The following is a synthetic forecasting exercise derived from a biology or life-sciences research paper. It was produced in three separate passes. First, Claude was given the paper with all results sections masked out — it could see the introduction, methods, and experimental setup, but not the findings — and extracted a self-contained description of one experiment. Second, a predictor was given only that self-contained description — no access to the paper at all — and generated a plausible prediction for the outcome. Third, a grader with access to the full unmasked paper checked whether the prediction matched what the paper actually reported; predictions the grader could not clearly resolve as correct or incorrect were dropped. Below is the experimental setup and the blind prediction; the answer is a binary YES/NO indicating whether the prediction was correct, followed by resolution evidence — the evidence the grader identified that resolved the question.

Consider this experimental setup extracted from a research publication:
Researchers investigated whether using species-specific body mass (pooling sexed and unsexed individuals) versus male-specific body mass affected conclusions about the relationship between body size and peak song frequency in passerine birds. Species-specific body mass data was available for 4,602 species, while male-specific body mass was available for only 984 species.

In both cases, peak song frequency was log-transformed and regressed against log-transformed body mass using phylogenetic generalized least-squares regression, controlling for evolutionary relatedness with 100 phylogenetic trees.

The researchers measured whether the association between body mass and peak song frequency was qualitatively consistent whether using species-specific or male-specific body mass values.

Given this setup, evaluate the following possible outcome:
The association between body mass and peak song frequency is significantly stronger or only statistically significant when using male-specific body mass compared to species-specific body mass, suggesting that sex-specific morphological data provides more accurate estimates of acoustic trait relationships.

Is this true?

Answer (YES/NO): NO